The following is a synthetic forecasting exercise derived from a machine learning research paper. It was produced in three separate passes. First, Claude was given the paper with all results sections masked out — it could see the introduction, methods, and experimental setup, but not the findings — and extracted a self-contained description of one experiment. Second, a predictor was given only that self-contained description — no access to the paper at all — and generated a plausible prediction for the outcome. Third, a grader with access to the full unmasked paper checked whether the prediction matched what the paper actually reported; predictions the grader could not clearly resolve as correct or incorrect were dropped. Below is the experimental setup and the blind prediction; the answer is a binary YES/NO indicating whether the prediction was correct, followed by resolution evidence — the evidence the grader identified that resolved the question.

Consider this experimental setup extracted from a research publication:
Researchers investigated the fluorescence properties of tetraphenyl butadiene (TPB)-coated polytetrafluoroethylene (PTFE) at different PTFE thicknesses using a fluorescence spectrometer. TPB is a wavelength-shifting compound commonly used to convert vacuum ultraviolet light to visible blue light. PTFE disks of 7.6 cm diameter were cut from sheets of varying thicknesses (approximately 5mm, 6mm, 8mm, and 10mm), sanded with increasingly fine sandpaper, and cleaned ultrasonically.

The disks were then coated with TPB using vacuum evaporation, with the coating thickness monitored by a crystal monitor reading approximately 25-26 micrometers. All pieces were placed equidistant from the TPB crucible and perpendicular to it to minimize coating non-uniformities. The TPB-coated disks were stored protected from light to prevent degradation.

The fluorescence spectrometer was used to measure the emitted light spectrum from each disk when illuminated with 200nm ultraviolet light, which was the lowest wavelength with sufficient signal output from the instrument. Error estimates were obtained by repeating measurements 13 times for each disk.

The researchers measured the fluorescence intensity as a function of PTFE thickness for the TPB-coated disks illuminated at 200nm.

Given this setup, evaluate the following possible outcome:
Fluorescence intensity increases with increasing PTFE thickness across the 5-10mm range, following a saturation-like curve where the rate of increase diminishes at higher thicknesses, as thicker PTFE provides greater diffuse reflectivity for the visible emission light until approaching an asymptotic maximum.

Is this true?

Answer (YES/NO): NO